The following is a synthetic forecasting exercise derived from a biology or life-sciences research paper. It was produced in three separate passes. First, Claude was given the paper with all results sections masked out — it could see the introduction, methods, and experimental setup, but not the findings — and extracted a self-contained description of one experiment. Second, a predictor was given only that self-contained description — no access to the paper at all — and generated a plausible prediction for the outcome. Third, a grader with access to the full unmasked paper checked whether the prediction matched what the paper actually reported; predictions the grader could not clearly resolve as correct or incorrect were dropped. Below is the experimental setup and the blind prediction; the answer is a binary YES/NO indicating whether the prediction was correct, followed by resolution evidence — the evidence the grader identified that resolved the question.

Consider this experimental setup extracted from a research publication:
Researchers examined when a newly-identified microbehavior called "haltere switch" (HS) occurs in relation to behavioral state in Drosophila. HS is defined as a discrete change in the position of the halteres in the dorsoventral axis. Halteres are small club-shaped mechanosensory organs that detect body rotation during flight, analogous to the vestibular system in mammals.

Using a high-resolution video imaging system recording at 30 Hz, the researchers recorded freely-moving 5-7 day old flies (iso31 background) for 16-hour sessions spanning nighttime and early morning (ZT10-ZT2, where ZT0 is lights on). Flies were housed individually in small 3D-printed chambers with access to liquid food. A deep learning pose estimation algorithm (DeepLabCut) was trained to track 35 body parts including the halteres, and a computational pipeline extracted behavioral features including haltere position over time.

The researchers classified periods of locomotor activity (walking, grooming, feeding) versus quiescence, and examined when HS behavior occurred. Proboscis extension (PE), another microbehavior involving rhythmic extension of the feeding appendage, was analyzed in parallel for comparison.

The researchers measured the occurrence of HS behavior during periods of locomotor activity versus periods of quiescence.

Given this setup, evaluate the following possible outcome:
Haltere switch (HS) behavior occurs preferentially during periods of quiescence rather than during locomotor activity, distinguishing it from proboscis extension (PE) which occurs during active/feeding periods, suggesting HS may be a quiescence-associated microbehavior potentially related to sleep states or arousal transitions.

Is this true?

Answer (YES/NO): NO